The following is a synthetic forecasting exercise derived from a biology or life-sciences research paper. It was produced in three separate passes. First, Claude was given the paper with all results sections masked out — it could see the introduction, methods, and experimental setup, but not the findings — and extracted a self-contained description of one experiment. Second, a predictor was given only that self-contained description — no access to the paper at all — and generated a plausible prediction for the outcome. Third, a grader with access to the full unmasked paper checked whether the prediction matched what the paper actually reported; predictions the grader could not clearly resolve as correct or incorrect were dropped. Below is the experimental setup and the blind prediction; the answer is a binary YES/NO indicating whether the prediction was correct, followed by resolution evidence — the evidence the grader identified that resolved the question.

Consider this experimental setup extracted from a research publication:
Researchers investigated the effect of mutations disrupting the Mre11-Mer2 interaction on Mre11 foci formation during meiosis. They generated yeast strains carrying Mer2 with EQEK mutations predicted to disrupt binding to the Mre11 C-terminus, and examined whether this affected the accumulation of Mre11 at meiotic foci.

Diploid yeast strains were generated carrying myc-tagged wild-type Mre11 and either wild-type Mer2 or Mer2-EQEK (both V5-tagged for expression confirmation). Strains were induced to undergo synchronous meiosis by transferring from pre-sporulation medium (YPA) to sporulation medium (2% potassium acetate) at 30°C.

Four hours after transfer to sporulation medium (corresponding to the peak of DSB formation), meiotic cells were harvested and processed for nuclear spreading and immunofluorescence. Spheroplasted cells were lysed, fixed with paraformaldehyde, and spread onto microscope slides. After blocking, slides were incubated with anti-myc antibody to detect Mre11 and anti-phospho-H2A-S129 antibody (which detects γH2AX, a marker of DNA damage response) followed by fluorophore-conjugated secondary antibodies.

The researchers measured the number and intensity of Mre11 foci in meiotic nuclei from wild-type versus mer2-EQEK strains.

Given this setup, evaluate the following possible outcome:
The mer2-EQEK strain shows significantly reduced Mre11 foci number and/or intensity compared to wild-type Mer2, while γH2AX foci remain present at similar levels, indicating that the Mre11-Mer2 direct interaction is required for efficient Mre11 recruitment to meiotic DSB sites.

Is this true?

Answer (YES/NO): NO